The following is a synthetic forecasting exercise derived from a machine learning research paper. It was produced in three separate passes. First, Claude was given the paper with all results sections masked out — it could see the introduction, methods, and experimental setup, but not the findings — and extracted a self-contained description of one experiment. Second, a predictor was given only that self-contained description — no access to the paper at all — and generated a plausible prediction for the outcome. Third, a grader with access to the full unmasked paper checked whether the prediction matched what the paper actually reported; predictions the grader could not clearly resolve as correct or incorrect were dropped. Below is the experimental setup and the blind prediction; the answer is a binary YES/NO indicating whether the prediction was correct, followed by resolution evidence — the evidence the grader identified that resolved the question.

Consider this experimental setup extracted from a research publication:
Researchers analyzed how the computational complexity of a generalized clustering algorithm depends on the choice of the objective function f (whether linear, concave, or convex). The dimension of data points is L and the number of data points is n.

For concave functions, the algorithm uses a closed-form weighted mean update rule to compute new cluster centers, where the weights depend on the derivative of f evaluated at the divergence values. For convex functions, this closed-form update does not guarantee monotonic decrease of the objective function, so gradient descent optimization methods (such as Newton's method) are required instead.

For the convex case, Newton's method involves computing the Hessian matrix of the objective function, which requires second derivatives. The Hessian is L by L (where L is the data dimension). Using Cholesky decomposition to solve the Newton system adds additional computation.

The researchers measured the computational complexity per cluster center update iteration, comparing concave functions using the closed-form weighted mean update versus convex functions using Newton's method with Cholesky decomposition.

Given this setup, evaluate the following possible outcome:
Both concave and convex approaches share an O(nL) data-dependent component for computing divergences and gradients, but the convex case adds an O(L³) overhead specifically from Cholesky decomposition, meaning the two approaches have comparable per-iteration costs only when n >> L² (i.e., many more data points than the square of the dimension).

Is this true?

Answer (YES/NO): NO